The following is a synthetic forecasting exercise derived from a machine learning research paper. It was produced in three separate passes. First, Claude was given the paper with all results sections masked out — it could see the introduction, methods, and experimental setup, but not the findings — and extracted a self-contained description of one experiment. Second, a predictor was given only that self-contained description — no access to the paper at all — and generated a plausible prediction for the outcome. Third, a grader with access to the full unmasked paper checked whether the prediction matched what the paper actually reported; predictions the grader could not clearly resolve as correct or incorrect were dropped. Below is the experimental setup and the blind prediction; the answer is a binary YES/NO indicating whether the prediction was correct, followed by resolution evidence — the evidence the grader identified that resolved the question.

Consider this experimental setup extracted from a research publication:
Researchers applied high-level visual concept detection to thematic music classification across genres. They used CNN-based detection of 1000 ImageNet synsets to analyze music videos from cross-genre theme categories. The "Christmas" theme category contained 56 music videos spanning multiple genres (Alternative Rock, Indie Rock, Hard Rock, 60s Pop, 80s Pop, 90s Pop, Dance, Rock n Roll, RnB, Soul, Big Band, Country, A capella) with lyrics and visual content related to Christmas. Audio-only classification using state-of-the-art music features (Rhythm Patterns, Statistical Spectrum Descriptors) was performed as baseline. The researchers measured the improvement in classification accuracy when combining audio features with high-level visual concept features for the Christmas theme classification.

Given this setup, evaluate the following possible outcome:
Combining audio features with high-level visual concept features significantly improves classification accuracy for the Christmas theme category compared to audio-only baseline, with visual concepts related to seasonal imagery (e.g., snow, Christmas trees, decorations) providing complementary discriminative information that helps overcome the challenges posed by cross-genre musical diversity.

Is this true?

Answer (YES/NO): NO